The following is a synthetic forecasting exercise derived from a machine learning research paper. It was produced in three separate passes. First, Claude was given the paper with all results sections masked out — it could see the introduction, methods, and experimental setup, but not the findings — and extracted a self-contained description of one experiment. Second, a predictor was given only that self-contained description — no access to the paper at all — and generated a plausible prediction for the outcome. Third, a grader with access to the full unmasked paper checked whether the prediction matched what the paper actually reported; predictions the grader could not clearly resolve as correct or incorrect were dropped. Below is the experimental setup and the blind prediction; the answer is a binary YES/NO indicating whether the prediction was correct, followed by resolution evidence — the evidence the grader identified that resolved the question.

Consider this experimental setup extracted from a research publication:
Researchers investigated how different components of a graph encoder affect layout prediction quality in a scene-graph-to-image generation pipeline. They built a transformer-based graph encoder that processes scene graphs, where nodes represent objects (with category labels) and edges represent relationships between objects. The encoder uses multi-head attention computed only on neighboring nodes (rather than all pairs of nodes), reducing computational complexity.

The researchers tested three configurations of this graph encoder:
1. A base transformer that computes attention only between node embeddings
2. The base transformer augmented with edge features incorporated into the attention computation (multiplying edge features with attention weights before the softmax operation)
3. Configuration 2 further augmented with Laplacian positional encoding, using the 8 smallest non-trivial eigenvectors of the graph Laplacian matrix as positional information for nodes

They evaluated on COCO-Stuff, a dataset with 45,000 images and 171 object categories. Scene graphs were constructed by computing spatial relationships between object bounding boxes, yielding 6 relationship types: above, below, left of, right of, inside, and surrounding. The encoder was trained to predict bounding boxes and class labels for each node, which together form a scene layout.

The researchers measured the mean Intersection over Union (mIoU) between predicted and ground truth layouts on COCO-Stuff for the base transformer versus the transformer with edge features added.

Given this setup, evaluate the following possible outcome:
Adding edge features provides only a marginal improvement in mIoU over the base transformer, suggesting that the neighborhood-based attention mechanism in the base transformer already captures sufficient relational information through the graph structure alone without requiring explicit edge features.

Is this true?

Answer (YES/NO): NO